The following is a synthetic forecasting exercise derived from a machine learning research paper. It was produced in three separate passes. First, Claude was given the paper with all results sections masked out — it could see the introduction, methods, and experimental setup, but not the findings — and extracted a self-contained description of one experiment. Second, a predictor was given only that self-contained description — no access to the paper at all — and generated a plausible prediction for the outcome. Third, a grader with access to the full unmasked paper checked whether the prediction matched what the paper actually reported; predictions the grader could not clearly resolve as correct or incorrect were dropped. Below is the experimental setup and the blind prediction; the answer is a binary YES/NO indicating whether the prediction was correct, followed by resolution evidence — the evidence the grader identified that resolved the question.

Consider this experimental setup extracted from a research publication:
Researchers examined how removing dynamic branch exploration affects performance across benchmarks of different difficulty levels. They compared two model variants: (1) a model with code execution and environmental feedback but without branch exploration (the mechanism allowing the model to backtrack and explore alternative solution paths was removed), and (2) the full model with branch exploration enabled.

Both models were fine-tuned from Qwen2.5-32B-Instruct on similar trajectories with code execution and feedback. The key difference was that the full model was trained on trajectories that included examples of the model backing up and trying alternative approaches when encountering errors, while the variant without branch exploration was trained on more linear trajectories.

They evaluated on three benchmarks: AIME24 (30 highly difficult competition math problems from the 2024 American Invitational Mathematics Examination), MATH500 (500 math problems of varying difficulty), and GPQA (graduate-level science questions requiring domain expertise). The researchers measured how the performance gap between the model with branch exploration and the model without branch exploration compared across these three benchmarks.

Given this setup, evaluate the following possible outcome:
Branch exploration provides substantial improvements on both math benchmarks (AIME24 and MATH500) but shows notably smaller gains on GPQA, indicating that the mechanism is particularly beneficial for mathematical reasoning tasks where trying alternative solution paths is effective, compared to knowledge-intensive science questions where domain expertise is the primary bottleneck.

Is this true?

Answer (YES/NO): NO